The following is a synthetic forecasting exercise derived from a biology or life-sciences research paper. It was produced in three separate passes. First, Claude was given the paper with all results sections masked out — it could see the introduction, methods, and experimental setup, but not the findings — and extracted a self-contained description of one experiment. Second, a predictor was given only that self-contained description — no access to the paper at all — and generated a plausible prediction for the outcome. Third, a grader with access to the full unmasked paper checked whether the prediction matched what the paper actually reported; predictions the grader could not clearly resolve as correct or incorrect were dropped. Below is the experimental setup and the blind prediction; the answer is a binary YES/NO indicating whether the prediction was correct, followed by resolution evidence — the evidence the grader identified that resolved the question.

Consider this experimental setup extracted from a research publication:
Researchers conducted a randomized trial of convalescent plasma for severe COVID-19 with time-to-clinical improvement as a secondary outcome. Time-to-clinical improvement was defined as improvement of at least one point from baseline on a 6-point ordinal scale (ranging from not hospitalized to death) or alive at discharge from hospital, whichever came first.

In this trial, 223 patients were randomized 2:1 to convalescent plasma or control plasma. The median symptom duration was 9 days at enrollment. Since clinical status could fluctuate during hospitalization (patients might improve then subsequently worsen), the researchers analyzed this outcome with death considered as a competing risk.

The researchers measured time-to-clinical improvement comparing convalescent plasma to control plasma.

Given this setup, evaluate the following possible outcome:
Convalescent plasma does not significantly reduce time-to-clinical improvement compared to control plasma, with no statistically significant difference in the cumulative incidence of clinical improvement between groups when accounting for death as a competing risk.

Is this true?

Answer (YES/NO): YES